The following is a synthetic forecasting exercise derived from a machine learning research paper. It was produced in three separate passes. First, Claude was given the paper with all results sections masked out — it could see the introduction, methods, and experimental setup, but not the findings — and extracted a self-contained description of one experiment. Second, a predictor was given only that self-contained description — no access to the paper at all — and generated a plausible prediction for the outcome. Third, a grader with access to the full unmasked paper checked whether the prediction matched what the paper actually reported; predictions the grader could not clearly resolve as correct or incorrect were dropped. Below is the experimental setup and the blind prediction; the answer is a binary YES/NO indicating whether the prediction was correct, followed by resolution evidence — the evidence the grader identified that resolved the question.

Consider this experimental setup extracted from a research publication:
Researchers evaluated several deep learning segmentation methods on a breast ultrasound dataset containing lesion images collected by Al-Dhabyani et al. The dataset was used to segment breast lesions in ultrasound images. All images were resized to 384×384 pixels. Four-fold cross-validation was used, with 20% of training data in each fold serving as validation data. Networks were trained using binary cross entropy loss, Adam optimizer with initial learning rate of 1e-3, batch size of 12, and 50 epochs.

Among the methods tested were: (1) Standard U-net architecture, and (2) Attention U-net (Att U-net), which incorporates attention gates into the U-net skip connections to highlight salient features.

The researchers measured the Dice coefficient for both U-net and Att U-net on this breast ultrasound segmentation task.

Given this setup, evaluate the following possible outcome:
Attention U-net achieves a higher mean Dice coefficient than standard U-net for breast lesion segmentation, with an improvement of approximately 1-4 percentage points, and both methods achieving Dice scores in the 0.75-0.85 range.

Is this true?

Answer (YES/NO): NO